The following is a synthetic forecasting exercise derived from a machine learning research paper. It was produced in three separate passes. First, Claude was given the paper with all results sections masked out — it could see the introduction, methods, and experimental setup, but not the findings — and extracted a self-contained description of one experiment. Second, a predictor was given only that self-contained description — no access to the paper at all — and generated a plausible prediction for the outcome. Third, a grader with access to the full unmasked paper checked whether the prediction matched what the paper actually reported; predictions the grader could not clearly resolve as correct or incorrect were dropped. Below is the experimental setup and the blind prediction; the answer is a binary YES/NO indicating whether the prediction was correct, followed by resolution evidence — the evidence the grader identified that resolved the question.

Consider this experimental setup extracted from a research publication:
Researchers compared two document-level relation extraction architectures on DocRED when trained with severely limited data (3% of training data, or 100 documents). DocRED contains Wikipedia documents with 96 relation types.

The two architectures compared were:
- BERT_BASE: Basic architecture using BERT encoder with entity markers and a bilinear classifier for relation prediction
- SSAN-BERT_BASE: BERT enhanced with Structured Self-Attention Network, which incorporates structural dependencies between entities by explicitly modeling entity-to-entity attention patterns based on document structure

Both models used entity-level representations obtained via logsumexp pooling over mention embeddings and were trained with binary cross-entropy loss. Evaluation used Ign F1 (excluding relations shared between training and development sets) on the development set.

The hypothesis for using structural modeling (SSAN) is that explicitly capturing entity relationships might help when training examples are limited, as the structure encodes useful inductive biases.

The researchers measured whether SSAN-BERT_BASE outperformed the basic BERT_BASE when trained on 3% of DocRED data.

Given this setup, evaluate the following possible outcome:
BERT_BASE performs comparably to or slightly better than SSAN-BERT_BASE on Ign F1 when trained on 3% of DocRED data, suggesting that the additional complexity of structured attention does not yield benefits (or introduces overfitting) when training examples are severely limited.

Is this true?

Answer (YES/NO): NO